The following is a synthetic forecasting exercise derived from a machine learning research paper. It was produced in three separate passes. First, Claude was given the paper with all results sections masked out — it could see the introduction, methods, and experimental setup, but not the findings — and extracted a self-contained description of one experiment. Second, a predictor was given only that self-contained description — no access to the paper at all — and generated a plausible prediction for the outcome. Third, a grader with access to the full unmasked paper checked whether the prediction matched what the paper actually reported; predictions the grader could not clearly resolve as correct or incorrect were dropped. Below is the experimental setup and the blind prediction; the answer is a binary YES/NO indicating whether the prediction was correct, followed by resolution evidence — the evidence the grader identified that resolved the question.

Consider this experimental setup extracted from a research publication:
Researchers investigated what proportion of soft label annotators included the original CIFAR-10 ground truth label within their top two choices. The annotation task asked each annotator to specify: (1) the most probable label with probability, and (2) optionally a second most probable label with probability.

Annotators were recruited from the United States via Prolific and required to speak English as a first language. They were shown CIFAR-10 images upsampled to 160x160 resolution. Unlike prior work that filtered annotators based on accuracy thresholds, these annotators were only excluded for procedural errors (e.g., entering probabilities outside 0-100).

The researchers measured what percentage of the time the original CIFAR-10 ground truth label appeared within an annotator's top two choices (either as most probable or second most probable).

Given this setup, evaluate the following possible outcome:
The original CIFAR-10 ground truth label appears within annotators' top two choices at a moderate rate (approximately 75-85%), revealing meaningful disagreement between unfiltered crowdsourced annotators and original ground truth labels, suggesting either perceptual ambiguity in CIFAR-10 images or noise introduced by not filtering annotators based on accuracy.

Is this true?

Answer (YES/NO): NO